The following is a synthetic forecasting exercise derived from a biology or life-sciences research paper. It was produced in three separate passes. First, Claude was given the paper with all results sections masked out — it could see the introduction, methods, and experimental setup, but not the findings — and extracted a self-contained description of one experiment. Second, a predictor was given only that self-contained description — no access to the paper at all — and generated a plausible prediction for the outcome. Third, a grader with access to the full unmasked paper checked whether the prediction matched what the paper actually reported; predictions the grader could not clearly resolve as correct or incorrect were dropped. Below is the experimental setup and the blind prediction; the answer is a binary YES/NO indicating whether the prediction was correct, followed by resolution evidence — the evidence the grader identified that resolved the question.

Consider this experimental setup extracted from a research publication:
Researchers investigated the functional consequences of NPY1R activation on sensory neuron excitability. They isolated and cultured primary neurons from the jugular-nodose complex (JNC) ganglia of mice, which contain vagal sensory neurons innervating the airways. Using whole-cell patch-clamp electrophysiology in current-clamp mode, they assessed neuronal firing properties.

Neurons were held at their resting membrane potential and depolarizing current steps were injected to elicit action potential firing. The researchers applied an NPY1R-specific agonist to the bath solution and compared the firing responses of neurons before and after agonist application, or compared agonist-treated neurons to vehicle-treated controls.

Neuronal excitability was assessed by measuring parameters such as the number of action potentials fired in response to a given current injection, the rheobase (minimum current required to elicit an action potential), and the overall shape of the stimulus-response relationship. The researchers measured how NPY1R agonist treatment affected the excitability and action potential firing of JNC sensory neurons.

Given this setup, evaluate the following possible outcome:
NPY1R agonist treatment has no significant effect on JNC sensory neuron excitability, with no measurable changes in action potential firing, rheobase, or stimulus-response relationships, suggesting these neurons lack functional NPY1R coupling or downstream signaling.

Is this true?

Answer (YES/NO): NO